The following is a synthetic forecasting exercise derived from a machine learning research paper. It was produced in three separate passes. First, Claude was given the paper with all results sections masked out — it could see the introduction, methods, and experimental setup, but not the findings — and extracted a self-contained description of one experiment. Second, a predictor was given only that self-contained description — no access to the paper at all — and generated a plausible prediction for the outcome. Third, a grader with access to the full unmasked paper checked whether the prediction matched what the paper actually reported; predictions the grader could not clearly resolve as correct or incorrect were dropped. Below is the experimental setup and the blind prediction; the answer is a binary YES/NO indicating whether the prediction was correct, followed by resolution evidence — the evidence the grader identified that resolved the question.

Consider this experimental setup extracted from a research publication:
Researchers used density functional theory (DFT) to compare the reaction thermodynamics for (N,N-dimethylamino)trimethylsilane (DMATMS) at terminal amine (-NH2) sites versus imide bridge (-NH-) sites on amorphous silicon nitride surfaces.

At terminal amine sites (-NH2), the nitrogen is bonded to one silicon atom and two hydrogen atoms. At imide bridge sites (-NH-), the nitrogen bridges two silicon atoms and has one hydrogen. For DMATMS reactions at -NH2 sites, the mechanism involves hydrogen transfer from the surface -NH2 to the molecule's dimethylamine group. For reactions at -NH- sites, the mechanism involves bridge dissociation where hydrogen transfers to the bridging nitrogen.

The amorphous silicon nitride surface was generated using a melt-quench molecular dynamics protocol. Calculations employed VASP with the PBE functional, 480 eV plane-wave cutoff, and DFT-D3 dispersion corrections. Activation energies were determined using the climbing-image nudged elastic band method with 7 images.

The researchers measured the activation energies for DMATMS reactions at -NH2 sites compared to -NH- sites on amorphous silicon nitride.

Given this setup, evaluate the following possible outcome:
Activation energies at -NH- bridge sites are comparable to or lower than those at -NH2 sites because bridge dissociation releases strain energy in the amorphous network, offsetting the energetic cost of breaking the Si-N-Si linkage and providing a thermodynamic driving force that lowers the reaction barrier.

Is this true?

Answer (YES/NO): NO